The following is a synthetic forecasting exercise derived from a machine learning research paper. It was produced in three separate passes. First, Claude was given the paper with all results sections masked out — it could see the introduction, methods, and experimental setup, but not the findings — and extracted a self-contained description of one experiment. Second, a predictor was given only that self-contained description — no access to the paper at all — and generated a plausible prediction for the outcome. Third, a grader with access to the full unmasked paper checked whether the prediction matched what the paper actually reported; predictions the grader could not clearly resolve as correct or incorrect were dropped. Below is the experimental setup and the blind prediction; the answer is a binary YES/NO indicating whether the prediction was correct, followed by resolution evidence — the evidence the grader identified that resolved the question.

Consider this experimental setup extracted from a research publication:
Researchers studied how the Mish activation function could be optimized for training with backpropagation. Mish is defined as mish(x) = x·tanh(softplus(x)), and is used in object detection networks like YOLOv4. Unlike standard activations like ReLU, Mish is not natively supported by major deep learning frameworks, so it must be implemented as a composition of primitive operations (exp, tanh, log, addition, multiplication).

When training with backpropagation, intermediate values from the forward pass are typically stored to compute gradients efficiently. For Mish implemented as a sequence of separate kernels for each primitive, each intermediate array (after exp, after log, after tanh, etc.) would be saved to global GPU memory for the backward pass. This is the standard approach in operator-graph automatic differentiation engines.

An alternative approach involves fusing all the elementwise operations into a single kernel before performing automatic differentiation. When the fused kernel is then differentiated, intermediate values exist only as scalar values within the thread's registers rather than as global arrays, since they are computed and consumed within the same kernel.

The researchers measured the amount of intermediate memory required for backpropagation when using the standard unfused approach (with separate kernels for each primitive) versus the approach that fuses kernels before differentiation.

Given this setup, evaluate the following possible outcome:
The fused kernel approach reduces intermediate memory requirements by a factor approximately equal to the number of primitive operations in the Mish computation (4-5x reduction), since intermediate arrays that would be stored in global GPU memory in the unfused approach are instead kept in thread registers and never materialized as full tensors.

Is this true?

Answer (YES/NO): NO